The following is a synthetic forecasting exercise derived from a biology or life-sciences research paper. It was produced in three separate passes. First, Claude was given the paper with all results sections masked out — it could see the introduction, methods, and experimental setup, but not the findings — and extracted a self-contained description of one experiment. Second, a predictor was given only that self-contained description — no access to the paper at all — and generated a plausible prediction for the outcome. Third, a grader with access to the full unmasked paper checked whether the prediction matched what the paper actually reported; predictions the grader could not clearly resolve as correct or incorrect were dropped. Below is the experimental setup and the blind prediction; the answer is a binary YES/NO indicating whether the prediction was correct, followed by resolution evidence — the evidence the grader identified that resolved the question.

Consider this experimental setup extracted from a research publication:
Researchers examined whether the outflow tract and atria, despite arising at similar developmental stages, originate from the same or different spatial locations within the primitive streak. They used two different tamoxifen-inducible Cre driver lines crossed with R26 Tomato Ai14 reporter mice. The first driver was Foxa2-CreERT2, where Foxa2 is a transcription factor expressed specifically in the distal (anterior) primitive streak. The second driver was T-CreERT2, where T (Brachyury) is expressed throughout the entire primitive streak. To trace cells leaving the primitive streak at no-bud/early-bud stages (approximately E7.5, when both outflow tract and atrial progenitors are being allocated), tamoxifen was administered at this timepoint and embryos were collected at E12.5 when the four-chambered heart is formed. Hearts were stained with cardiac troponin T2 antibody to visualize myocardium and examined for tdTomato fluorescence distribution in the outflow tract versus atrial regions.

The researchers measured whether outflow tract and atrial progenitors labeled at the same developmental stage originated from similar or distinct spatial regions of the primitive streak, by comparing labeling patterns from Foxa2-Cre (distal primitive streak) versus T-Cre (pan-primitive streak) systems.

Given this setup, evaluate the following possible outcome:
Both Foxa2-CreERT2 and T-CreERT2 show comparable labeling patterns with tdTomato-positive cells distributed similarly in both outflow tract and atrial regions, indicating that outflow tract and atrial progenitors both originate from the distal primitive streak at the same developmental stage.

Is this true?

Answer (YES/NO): NO